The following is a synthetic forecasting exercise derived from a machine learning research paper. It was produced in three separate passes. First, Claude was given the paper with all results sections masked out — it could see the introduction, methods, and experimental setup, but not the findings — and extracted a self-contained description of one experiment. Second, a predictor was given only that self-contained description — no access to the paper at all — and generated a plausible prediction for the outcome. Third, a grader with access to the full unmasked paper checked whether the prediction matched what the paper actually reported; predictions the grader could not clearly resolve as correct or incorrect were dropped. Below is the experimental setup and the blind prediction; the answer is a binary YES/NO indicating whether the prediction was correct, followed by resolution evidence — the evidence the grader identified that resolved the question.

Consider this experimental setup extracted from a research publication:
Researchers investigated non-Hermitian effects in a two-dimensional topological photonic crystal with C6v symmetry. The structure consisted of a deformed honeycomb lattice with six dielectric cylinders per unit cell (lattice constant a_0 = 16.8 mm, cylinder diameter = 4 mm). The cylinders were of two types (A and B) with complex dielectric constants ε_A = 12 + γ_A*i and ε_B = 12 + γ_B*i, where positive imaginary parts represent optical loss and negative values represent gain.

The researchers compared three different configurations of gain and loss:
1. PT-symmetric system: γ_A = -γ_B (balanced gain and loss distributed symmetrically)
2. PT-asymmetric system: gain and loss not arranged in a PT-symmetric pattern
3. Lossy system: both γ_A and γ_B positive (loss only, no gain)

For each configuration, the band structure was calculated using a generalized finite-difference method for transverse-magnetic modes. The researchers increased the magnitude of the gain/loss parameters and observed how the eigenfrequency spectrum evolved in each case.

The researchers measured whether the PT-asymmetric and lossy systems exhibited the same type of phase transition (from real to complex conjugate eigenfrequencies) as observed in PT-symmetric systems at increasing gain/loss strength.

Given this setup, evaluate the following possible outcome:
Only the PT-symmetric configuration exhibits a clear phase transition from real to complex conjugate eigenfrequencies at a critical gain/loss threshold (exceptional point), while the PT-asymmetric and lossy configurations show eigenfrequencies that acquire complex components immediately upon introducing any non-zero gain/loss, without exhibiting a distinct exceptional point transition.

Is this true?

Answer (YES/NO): YES